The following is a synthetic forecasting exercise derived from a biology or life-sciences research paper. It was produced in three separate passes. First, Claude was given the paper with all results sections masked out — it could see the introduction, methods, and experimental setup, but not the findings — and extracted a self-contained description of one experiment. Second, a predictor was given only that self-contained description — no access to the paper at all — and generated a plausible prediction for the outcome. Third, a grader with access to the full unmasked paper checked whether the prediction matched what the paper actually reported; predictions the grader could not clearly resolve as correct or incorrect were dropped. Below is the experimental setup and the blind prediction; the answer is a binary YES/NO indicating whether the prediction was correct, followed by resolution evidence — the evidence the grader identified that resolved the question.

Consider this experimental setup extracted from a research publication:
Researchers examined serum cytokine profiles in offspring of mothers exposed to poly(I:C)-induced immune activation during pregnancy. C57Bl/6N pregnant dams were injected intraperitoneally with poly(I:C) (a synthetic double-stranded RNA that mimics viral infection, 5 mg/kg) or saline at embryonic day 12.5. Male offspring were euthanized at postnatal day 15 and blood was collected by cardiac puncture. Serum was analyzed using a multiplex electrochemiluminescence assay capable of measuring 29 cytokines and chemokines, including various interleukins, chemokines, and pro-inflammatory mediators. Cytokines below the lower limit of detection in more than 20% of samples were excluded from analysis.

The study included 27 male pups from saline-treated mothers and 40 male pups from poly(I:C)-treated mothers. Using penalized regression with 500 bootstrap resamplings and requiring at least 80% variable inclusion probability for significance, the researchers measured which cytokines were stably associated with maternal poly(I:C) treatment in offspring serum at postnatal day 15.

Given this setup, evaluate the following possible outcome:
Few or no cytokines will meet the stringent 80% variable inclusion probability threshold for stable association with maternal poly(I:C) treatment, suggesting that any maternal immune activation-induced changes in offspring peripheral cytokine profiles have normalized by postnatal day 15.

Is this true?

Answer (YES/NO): NO